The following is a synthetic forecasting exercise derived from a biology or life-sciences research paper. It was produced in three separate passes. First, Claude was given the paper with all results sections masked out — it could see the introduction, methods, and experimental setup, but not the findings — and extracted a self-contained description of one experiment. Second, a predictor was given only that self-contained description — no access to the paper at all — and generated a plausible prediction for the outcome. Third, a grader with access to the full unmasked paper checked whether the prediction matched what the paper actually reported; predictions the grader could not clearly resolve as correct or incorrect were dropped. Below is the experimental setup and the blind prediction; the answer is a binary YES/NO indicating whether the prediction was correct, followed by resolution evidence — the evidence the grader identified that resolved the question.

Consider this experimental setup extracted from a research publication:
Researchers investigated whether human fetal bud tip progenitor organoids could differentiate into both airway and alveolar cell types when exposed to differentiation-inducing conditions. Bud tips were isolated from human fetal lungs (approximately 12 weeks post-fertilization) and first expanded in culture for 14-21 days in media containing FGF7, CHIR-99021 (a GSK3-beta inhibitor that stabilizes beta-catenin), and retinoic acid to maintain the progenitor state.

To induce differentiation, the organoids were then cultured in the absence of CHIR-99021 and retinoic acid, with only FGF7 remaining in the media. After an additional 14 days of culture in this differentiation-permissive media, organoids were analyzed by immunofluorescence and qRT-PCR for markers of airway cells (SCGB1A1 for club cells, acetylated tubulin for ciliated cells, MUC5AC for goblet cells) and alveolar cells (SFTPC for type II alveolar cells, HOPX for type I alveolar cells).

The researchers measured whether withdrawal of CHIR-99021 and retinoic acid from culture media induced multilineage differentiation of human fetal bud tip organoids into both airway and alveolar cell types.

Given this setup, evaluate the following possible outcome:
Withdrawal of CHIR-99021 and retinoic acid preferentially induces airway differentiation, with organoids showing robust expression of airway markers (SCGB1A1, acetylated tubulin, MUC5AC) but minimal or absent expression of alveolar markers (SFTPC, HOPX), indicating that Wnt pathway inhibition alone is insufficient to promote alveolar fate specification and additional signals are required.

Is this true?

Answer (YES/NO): NO